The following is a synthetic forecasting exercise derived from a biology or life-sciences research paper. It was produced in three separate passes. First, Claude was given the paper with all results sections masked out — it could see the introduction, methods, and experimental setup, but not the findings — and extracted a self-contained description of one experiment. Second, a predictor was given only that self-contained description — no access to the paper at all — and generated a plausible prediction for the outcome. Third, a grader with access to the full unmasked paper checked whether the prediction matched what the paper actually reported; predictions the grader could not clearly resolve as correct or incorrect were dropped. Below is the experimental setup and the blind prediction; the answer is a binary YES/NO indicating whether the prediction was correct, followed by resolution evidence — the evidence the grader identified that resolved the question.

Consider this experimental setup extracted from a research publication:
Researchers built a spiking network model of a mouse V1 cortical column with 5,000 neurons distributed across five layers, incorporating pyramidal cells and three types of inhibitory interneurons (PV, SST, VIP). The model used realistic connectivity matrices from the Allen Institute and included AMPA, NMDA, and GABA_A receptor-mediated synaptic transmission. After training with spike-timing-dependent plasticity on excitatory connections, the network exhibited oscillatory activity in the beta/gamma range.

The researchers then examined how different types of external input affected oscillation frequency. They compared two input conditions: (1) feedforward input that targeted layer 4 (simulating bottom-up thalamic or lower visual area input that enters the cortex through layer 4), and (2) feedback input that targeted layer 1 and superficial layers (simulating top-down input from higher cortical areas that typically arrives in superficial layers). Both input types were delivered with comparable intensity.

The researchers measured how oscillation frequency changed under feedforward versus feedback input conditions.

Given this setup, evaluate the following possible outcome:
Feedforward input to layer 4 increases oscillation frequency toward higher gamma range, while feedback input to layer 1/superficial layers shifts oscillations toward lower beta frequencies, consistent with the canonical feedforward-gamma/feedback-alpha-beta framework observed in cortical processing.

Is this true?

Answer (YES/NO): NO